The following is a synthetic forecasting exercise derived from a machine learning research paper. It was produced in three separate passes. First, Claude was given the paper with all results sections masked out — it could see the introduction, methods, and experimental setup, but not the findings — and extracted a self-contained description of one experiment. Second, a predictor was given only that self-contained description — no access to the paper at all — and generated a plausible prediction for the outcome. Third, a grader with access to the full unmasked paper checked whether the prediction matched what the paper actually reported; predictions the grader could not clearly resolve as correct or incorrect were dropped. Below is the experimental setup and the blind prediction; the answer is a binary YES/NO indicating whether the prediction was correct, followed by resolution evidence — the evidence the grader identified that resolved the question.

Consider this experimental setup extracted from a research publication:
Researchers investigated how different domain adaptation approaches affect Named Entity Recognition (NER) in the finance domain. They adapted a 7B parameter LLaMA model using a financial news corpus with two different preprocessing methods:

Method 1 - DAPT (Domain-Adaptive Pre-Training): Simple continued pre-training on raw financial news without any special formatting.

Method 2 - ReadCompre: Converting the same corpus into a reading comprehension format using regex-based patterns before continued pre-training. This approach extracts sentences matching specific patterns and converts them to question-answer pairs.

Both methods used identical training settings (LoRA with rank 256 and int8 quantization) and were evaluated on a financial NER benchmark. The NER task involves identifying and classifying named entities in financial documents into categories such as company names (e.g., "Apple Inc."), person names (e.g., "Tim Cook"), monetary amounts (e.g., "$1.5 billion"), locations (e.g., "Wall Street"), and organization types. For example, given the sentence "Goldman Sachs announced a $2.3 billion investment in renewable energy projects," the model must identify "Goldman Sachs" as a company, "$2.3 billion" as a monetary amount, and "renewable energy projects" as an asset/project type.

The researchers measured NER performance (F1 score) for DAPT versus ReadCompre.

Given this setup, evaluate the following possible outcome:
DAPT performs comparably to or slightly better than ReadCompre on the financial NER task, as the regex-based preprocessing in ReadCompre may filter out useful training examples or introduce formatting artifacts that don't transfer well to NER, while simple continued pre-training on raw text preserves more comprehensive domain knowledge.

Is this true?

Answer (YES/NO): NO